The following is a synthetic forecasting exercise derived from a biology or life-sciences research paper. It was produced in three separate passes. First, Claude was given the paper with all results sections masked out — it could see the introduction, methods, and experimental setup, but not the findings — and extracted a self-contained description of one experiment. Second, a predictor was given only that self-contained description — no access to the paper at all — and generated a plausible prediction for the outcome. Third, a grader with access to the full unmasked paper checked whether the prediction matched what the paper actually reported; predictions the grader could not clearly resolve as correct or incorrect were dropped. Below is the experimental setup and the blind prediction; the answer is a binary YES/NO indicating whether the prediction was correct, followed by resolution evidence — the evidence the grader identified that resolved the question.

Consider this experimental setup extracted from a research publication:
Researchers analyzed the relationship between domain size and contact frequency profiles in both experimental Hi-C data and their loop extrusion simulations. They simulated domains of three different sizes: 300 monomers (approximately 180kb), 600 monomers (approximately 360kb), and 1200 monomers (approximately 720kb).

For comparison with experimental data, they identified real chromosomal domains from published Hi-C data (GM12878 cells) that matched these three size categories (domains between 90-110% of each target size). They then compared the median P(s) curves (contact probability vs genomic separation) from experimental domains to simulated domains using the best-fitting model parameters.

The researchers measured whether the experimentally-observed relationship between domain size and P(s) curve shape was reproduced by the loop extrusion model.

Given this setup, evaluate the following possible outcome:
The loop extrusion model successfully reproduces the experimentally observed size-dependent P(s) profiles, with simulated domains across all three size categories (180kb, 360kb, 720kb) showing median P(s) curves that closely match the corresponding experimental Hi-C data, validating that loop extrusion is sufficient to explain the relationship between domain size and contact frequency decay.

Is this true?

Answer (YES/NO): YES